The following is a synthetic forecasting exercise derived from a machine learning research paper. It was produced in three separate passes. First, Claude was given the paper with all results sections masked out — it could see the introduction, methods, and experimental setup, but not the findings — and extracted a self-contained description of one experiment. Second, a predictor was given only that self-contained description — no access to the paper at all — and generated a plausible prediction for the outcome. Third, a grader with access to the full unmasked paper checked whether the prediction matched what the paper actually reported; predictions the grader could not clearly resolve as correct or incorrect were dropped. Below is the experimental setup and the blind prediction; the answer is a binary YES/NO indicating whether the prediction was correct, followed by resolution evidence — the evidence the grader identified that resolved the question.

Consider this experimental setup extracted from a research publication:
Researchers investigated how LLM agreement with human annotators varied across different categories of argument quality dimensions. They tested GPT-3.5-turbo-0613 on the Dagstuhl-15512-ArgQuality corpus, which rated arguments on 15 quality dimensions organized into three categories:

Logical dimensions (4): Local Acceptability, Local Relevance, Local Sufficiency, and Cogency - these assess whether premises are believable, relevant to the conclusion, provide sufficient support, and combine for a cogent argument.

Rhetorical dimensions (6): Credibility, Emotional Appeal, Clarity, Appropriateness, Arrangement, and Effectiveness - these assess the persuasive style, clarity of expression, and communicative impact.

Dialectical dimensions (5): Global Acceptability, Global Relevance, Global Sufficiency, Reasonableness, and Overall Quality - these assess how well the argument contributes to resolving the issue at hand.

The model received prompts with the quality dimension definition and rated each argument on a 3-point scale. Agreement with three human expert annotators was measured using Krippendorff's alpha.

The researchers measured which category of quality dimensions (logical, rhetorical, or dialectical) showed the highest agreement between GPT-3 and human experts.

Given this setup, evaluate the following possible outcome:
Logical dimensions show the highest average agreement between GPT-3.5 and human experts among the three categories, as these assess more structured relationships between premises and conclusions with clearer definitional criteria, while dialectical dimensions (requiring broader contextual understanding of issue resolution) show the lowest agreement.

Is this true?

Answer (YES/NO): NO